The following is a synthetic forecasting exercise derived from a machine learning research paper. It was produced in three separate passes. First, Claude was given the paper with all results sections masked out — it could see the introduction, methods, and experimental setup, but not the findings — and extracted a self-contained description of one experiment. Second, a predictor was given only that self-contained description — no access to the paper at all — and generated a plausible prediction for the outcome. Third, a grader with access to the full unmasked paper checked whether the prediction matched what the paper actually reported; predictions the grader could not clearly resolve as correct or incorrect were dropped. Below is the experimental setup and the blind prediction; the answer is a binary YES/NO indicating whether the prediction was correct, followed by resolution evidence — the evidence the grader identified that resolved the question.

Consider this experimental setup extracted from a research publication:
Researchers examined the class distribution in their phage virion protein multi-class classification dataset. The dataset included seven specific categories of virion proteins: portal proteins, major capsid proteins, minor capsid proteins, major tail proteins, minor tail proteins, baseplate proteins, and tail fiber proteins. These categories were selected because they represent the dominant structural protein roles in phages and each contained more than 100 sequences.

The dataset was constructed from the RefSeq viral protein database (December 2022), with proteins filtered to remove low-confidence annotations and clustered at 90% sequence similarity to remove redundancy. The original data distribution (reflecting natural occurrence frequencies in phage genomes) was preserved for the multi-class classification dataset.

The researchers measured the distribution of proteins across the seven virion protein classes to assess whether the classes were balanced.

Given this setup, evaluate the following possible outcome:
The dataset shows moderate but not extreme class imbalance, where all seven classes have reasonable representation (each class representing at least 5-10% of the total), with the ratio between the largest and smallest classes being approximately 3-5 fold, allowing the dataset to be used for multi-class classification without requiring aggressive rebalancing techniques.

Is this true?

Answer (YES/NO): NO